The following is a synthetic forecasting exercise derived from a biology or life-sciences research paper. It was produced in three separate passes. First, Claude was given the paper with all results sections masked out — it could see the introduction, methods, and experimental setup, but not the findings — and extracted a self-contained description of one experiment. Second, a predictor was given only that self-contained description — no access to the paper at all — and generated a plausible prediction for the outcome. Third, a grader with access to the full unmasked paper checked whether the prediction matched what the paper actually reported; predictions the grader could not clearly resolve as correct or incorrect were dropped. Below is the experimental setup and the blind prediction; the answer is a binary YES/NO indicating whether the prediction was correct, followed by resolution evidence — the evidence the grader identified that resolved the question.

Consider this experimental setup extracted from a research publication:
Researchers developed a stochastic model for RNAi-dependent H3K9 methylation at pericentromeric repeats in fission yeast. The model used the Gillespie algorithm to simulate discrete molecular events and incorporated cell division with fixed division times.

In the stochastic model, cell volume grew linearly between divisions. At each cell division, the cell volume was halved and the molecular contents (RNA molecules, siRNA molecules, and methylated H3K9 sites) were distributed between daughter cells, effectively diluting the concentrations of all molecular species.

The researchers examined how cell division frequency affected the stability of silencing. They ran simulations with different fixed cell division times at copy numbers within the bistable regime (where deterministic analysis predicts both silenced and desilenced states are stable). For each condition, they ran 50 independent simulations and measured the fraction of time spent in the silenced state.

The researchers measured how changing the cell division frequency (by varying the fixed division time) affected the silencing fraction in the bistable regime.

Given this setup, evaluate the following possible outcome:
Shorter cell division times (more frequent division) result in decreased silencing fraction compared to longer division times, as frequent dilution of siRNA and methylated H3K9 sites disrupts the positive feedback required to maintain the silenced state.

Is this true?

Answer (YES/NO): YES